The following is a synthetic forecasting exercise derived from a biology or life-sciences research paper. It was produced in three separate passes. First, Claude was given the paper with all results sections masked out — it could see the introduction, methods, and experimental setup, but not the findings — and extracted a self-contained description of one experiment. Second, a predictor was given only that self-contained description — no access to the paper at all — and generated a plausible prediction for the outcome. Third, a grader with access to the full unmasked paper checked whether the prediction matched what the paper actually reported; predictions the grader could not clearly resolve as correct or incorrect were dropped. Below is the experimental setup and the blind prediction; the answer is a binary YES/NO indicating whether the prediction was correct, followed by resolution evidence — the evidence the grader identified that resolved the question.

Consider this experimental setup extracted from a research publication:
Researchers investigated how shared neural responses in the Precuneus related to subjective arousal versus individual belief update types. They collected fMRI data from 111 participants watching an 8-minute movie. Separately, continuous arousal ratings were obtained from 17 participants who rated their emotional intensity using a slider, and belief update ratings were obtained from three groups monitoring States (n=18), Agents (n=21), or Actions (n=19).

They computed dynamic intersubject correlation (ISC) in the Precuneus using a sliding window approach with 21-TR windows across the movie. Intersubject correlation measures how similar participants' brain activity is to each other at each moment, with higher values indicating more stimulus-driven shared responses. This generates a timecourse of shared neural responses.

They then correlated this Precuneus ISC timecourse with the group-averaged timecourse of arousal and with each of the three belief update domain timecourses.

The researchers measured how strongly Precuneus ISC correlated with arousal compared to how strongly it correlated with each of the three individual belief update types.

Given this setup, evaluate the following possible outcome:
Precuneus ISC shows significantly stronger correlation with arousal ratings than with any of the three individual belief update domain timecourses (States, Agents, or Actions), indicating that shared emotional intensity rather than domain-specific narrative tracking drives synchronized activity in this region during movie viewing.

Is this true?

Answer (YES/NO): YES